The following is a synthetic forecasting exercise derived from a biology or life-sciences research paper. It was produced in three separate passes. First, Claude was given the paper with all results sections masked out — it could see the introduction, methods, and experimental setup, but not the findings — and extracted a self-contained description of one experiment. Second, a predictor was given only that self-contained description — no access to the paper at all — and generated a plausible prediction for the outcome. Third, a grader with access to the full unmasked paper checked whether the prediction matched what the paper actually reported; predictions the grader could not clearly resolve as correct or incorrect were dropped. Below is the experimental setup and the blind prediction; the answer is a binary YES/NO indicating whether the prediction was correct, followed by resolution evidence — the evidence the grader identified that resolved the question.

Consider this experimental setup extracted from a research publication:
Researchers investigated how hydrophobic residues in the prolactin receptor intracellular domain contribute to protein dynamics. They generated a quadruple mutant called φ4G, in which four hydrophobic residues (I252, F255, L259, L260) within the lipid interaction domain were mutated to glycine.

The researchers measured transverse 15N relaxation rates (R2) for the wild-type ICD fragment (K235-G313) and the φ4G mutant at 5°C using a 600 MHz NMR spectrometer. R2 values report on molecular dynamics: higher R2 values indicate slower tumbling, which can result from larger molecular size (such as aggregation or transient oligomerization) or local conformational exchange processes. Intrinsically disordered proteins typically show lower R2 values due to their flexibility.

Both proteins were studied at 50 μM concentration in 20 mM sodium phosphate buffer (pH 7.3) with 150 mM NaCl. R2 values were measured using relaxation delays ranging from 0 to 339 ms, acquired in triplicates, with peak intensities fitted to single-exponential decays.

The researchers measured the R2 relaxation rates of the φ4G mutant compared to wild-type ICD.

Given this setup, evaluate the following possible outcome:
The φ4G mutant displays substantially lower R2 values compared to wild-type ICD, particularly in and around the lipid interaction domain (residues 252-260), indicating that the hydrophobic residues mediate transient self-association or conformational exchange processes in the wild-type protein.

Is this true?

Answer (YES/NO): NO